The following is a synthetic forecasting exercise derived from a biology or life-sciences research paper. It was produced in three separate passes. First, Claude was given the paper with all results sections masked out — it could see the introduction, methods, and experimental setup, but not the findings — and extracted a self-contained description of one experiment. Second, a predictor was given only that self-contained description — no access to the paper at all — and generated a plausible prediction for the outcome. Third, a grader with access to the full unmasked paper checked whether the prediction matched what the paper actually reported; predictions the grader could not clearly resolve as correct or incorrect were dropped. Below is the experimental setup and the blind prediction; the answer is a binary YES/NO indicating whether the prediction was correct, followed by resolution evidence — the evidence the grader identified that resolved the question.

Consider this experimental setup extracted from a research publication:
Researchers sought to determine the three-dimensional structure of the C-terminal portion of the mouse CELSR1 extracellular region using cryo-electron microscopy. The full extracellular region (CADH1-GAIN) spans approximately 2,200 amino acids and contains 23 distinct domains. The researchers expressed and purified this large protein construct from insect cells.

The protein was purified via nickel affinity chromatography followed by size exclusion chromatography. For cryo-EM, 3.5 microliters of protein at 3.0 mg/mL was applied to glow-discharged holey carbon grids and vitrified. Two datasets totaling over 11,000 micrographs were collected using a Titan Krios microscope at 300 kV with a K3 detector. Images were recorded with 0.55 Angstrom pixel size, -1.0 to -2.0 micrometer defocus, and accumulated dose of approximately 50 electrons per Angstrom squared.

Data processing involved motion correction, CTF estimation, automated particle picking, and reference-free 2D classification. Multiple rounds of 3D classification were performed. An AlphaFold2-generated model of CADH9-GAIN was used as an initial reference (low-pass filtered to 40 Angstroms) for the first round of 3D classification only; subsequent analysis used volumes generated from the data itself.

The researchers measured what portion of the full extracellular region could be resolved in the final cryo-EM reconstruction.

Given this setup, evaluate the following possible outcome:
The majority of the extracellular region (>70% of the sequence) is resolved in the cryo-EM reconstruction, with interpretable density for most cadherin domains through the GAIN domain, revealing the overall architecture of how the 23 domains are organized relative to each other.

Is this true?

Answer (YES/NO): NO